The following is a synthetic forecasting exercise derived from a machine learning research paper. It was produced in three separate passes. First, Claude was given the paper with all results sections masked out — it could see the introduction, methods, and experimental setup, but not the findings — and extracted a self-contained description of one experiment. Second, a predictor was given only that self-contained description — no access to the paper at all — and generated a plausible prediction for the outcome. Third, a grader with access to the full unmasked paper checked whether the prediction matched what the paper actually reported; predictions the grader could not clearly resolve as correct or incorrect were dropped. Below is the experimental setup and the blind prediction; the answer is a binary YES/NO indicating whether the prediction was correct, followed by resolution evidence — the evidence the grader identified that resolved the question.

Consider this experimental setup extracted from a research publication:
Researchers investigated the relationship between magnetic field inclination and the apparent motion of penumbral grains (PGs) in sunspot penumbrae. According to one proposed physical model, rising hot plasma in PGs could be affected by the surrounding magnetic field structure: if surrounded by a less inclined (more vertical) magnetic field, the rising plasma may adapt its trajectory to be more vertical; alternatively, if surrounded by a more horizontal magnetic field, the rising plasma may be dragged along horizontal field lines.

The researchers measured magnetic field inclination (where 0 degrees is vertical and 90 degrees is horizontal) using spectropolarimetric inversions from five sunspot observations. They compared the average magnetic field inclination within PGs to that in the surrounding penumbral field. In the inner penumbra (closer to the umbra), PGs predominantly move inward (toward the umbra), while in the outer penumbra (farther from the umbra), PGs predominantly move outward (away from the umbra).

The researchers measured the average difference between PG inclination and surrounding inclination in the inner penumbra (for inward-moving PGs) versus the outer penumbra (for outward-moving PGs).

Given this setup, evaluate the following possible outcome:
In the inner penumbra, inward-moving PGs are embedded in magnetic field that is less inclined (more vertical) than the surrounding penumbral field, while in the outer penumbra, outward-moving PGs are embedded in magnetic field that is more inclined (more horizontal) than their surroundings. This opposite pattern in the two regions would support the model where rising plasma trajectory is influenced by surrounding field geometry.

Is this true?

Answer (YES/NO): NO